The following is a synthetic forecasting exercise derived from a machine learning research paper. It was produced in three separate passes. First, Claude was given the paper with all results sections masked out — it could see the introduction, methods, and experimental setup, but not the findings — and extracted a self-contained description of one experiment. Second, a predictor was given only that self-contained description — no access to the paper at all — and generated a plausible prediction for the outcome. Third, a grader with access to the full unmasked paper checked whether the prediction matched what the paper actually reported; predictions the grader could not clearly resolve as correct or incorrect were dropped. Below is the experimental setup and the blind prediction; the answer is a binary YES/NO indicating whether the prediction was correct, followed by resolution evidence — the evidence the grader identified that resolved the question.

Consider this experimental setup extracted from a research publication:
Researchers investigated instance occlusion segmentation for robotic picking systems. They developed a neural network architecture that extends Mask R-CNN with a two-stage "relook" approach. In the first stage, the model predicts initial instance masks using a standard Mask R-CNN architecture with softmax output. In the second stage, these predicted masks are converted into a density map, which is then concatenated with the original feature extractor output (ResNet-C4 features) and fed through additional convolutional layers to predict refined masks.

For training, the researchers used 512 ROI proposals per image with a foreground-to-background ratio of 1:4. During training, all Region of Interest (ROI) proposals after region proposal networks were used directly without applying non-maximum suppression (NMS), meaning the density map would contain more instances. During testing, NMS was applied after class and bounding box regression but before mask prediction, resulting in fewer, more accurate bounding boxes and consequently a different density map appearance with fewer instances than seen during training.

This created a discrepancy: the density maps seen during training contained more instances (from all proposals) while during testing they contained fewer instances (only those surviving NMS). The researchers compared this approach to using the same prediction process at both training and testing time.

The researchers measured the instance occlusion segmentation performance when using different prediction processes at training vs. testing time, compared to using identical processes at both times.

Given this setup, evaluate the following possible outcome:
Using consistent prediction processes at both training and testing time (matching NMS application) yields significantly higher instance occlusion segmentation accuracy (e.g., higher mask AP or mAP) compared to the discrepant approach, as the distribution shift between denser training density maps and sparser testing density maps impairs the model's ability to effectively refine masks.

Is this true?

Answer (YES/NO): NO